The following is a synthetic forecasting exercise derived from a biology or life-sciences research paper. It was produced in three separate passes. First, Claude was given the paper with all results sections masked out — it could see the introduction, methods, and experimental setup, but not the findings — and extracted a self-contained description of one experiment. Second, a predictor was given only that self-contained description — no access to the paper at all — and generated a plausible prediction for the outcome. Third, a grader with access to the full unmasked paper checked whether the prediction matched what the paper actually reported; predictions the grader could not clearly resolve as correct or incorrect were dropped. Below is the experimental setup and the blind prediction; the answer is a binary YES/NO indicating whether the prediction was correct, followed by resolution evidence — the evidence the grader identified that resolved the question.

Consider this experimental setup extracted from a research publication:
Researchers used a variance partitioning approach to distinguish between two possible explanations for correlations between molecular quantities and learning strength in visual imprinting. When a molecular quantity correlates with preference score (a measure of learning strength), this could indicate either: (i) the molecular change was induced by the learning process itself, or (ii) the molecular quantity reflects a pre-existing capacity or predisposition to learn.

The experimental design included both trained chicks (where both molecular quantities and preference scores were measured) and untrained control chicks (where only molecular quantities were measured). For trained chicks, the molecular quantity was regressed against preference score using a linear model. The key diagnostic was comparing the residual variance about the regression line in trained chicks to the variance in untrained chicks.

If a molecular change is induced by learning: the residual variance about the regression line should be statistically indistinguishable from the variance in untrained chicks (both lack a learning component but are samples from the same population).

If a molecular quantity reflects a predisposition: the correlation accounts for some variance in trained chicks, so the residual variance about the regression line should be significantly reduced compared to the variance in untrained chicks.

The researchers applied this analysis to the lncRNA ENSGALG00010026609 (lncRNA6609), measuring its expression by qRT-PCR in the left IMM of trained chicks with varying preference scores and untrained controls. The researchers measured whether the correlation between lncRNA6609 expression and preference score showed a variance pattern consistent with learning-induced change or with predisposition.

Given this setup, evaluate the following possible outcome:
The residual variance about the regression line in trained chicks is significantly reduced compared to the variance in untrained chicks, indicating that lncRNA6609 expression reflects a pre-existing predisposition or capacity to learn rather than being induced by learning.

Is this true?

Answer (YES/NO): YES